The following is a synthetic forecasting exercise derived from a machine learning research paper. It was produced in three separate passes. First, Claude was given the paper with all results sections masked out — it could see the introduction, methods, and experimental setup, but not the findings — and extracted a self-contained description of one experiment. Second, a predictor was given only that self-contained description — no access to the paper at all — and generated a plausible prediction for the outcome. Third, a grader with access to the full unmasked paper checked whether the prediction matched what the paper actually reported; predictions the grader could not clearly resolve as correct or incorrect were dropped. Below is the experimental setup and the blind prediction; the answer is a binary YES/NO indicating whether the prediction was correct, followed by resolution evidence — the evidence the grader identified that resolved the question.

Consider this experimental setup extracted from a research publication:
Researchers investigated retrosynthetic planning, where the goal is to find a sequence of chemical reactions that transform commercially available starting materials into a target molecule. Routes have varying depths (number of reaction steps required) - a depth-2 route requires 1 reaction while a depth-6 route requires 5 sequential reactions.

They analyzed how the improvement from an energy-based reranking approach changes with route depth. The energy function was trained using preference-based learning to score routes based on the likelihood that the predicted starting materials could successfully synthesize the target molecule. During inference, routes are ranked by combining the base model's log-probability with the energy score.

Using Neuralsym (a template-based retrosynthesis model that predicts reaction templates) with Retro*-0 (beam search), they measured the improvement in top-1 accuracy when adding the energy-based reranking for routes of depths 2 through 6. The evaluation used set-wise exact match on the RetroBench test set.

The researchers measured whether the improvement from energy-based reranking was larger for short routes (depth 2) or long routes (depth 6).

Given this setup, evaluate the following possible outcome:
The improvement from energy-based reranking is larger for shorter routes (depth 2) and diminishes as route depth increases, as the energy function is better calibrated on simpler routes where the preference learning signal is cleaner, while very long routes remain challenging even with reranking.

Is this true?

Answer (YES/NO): NO